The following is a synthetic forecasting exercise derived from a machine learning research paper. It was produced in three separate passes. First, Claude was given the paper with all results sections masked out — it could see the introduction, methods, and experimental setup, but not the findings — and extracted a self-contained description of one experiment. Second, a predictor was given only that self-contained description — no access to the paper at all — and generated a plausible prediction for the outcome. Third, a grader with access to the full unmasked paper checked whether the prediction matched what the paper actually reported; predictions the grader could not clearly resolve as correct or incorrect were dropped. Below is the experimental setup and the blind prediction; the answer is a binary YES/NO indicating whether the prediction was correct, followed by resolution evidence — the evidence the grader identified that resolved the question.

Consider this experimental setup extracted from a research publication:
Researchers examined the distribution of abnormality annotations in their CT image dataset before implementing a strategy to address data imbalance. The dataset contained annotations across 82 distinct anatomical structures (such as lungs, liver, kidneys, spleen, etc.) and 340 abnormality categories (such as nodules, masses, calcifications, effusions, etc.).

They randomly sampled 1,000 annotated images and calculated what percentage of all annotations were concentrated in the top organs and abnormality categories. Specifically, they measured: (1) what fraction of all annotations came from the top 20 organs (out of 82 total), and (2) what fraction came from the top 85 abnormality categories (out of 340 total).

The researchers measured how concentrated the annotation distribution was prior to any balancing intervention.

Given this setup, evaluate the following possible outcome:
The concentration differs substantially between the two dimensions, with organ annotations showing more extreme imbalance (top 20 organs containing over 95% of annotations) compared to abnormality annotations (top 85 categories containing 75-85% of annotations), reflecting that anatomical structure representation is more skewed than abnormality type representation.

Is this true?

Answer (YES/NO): NO